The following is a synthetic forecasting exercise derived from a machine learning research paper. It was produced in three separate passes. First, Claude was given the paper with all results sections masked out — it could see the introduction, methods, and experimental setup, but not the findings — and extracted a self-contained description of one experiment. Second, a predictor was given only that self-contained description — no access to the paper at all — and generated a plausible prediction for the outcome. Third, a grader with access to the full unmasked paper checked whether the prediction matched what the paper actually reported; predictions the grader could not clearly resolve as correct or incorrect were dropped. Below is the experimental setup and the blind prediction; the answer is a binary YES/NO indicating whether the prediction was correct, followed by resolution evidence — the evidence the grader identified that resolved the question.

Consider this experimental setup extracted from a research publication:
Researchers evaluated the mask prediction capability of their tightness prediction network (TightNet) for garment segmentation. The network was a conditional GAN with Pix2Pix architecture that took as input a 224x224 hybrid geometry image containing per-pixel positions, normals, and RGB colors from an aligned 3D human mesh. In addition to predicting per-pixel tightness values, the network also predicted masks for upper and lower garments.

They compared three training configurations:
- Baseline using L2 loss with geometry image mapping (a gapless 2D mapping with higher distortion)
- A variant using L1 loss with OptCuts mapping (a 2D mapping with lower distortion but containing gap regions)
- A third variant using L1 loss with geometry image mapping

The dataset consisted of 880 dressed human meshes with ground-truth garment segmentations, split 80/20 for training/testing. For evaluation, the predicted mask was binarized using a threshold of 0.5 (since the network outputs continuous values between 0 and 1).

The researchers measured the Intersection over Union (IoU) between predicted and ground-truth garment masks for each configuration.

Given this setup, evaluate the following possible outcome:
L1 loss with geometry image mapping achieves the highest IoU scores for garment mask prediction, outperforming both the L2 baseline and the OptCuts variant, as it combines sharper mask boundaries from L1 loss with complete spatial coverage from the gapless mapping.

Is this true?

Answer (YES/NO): YES